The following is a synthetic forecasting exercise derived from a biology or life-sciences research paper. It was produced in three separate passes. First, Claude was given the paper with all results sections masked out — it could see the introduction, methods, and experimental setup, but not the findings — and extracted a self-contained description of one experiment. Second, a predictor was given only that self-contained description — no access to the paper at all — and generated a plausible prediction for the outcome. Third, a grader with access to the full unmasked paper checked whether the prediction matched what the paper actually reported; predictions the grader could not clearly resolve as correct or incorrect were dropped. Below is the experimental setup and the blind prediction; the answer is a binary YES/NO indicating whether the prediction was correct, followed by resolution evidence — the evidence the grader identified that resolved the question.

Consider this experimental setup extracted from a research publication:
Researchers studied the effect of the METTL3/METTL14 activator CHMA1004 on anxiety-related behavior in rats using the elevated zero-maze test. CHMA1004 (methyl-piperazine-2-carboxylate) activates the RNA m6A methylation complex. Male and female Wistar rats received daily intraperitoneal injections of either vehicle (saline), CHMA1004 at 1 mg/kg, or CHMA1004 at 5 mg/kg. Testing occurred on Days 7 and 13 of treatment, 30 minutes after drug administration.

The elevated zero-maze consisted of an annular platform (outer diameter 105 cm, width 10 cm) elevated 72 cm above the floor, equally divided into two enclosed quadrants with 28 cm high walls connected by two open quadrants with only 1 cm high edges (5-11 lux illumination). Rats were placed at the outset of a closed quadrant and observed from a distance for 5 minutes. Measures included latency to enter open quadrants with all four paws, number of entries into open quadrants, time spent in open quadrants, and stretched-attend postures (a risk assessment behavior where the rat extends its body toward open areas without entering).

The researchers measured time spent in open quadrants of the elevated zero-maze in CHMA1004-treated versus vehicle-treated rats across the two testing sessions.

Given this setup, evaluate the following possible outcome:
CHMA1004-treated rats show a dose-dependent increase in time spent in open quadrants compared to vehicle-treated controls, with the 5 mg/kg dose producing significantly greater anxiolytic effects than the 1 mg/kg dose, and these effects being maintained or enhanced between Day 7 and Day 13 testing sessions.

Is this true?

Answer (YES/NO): NO